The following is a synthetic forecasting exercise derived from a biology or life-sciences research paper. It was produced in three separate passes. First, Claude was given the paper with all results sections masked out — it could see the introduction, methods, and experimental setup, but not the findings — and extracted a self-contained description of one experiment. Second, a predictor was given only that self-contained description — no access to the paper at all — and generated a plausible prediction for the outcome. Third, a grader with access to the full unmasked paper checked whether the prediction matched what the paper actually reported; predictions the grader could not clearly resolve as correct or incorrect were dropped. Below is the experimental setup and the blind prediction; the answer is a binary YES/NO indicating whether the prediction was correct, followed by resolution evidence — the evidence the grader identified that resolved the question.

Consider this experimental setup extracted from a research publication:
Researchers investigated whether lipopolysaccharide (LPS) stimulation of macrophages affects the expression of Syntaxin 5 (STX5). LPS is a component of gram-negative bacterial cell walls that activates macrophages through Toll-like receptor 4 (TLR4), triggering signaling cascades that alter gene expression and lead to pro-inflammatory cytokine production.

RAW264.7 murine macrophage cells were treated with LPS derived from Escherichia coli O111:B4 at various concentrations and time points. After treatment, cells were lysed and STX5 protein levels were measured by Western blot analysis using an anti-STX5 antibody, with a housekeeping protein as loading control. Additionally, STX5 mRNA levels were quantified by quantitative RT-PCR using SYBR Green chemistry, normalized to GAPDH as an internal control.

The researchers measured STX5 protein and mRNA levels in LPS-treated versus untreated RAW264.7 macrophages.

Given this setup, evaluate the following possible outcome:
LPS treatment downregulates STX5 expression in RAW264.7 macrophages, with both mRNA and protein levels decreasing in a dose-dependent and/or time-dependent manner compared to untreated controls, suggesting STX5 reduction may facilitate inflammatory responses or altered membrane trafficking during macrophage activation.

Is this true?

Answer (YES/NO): NO